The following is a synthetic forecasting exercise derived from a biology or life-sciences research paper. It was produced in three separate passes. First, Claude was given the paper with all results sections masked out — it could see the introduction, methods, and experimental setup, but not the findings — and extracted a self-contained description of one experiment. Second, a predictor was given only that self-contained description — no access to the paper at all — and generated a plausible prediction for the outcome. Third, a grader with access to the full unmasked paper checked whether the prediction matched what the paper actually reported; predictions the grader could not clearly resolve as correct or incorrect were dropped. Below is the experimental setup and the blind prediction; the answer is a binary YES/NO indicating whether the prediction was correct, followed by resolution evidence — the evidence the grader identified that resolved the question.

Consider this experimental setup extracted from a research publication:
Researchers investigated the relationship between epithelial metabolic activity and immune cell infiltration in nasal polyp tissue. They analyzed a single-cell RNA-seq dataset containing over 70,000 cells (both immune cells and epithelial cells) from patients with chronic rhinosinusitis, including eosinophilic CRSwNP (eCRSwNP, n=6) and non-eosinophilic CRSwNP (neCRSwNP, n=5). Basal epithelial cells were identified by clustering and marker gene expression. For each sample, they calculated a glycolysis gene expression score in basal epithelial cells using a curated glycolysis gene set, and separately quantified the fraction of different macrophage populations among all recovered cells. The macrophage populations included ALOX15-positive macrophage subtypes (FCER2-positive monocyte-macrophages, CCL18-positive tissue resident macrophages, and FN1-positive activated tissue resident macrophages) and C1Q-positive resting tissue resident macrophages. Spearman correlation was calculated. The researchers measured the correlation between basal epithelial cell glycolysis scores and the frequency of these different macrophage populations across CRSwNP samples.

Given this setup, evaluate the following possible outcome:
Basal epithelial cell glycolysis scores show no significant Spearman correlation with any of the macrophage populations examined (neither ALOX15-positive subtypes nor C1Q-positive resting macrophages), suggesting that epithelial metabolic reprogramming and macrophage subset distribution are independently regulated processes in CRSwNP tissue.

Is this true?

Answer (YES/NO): NO